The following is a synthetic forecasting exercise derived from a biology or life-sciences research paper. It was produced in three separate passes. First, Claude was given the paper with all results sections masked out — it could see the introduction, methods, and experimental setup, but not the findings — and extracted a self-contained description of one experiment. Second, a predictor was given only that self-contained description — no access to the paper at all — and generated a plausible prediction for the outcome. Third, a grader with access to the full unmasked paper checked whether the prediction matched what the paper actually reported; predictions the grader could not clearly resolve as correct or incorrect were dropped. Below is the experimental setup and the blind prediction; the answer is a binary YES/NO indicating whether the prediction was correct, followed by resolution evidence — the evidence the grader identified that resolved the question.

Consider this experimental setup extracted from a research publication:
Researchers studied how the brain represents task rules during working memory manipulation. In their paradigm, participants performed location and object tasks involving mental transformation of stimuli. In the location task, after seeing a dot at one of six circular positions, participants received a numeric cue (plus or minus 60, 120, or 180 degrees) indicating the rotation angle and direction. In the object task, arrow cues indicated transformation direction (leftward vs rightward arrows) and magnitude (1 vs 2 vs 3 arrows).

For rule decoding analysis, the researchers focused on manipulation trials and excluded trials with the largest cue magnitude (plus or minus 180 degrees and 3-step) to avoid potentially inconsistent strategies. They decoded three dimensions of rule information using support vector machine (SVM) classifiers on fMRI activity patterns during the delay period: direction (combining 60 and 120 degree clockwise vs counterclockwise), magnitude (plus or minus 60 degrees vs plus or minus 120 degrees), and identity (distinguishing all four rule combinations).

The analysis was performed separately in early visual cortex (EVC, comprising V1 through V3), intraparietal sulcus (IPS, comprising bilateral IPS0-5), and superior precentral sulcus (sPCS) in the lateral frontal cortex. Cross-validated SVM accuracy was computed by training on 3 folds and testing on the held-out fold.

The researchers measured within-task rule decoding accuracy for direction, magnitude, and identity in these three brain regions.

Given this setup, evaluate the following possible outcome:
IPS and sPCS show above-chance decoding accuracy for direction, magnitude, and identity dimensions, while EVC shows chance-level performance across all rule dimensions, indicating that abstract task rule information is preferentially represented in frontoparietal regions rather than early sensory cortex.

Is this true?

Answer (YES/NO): NO